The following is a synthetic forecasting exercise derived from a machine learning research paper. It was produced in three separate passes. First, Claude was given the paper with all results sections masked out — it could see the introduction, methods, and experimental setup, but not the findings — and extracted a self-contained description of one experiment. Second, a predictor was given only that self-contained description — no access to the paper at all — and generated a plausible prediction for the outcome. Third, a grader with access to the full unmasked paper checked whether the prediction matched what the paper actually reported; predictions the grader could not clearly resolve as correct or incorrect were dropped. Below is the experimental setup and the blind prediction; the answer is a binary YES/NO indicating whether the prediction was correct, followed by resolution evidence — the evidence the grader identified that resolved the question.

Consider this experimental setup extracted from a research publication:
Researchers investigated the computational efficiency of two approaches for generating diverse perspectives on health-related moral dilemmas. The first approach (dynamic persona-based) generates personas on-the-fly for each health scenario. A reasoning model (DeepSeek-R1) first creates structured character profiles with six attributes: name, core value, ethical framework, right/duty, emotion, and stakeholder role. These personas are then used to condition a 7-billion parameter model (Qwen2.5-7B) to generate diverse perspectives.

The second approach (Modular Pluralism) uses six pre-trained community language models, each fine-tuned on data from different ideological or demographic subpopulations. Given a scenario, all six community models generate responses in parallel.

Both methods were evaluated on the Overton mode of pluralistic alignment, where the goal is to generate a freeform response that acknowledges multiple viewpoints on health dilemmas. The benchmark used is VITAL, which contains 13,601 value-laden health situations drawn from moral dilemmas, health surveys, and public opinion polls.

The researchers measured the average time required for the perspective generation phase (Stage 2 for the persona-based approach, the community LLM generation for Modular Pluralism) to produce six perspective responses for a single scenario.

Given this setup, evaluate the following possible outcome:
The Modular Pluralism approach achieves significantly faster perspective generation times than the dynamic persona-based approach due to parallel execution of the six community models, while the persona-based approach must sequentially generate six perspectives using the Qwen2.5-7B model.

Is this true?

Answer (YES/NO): NO